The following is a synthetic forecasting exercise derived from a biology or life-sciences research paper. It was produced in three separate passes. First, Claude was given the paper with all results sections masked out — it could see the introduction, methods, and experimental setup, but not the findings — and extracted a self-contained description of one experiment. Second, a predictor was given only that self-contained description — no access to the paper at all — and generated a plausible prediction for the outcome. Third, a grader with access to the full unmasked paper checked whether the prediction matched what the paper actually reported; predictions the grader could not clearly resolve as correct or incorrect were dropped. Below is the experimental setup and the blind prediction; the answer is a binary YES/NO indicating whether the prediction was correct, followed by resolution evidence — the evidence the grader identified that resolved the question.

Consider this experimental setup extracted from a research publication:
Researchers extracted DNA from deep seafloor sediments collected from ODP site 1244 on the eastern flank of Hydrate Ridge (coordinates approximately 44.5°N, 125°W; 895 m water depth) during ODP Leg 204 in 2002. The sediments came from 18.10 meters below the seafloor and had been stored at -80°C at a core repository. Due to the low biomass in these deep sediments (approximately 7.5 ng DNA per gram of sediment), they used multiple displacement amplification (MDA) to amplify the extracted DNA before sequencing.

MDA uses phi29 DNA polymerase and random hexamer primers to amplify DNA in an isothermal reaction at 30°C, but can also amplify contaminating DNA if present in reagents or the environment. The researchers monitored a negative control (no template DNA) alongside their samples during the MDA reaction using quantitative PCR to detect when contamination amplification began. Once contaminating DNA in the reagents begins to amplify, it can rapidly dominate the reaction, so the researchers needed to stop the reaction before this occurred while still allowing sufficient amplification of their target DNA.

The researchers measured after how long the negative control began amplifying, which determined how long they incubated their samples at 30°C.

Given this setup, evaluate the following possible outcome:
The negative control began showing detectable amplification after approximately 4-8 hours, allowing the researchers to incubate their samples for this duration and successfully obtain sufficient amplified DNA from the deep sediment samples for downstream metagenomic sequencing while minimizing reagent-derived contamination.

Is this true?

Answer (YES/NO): YES